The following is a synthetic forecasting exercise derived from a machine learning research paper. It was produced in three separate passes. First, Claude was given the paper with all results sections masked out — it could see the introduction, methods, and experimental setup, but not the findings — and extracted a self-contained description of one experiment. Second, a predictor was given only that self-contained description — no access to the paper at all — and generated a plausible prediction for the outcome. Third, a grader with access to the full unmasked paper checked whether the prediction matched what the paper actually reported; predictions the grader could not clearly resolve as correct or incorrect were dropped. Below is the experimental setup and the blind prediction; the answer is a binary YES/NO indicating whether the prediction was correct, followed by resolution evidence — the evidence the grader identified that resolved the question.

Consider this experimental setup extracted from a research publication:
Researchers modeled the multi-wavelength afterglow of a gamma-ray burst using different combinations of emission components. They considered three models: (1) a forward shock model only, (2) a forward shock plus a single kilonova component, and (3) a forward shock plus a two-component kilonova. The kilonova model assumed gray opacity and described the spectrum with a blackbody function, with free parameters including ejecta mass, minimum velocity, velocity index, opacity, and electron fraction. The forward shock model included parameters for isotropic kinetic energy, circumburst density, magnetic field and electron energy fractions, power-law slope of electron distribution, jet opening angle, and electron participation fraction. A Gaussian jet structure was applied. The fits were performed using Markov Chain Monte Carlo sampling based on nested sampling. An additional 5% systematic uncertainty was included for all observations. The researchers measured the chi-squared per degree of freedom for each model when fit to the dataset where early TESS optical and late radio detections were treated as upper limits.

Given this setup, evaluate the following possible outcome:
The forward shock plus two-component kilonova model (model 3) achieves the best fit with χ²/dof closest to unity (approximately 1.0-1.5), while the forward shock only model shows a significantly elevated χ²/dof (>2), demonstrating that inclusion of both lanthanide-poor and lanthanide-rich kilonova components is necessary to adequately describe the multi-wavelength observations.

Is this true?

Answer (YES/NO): YES